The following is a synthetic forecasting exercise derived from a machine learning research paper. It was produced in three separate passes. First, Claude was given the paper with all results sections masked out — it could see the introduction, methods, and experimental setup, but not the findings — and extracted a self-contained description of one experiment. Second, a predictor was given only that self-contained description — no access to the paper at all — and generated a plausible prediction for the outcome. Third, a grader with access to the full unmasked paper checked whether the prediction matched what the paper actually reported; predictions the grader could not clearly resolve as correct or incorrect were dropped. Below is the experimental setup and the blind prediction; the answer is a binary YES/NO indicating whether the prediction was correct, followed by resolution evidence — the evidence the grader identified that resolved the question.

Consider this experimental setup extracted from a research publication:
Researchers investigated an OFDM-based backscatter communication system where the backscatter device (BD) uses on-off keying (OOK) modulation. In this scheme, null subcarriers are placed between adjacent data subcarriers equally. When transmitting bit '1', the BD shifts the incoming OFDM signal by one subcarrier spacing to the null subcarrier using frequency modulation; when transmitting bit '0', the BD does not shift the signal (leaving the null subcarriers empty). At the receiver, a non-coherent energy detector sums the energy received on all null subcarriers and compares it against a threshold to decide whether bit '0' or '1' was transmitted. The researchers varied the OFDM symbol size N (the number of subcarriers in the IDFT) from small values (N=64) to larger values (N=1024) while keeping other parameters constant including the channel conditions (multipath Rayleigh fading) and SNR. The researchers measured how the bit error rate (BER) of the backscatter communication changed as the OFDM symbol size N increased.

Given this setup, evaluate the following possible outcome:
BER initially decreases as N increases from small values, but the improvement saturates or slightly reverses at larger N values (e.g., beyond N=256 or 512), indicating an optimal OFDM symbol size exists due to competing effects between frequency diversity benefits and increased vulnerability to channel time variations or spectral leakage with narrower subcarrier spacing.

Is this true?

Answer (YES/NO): NO